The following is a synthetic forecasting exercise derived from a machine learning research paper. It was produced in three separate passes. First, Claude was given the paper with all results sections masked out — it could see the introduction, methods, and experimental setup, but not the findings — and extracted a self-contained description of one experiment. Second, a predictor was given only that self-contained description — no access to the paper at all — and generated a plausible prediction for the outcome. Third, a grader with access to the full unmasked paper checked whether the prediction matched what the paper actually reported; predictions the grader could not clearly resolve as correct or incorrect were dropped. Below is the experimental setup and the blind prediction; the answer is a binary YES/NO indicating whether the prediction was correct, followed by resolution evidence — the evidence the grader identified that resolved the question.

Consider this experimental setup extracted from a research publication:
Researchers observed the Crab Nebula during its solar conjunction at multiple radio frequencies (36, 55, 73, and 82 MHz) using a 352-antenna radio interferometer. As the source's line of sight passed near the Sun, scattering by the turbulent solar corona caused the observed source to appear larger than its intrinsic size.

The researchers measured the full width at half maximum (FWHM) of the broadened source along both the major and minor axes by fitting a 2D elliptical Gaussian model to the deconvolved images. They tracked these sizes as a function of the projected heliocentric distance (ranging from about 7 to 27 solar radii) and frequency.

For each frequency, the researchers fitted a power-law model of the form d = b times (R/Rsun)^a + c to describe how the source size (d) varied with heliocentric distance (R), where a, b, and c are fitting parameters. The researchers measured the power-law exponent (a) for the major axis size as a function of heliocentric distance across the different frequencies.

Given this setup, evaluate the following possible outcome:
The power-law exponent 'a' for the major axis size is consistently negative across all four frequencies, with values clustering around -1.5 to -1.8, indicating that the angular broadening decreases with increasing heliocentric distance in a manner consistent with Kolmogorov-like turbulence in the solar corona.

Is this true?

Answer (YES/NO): NO